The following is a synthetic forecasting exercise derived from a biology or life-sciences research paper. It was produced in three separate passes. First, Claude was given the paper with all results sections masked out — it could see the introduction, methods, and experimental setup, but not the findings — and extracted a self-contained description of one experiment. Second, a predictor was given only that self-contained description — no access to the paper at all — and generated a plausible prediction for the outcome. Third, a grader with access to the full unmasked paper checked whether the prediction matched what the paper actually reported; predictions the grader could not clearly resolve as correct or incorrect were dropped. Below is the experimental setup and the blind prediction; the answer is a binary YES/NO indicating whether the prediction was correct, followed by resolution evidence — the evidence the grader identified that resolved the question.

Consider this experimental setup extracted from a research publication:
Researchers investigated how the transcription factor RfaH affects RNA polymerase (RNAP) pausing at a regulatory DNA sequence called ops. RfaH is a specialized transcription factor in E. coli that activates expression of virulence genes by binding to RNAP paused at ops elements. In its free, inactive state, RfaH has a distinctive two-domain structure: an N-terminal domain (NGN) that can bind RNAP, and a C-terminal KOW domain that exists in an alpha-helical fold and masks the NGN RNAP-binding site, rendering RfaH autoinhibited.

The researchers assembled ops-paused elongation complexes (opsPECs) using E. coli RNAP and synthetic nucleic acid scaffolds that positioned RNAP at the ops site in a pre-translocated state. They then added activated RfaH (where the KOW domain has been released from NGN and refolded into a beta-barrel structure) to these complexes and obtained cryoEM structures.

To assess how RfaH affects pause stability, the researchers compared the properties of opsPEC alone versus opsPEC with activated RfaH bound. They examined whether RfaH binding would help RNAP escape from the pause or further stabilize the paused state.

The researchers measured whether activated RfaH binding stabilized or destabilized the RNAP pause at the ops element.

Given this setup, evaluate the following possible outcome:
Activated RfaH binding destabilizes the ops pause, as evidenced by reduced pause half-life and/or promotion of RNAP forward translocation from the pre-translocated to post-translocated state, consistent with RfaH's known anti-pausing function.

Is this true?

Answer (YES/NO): NO